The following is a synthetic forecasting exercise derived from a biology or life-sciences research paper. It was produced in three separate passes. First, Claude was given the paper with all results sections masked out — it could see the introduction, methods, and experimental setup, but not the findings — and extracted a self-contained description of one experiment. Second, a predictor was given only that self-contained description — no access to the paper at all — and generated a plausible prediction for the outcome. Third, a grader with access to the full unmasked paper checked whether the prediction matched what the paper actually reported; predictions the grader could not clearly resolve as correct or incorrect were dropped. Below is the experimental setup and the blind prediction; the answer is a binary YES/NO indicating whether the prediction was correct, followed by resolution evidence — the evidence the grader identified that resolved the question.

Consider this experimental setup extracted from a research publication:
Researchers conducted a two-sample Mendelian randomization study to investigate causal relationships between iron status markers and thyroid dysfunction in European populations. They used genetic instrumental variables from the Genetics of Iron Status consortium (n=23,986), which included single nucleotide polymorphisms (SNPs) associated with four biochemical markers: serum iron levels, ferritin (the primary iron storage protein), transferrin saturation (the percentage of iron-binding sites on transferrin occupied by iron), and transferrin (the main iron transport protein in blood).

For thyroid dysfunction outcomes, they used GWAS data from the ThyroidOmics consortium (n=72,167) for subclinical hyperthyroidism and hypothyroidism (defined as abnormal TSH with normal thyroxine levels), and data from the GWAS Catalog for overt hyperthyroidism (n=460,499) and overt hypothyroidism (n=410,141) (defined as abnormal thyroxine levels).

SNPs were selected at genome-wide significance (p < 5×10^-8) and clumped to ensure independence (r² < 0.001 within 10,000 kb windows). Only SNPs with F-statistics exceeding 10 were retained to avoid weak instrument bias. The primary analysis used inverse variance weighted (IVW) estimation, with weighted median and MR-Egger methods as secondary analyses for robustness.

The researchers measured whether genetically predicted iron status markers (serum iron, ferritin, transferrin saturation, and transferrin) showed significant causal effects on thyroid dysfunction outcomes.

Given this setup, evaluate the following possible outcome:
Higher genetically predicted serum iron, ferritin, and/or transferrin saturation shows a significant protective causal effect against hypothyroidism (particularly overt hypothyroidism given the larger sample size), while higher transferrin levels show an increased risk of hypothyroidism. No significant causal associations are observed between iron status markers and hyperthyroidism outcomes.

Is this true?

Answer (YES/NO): NO